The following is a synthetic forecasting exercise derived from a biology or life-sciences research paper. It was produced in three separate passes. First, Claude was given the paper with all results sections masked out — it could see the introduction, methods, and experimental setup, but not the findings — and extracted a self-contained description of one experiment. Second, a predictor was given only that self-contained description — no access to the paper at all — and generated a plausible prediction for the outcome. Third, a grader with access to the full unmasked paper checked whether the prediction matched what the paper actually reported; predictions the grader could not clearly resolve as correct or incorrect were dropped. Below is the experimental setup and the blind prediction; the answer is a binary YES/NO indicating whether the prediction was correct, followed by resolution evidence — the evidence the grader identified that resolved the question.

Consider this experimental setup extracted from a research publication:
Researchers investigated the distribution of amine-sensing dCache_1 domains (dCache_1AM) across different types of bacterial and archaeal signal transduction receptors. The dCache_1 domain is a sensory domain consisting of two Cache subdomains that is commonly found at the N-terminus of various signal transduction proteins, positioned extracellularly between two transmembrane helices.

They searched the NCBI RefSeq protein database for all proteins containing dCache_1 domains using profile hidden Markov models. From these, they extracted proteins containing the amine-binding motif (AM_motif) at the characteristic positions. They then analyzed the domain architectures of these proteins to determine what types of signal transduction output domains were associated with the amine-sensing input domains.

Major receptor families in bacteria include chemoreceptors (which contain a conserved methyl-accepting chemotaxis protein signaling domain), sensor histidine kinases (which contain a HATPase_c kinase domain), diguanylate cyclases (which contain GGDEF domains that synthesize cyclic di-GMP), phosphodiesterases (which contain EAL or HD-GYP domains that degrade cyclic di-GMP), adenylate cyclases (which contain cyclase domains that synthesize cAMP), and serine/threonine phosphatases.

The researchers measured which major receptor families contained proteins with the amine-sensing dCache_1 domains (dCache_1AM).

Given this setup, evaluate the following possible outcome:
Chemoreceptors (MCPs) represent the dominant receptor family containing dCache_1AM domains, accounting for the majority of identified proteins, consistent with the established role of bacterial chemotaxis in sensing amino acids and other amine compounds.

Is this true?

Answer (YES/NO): YES